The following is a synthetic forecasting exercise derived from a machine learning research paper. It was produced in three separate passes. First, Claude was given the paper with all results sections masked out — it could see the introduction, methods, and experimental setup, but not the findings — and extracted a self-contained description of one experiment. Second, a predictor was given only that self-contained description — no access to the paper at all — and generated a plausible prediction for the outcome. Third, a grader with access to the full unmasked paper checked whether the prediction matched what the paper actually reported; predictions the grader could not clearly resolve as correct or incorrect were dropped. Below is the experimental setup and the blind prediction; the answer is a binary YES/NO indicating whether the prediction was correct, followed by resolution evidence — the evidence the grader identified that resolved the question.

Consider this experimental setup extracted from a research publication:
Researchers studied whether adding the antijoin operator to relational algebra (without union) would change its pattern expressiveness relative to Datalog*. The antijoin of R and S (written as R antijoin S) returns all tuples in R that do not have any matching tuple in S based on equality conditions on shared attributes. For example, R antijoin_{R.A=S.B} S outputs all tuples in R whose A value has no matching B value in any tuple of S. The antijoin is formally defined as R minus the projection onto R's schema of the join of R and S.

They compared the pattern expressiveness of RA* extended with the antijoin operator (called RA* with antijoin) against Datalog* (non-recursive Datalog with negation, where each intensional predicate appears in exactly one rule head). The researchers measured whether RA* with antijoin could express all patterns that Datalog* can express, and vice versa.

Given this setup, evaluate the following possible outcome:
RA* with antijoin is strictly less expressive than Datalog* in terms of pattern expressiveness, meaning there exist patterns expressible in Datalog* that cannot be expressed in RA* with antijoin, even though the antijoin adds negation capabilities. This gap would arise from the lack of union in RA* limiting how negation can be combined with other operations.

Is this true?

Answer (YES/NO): NO